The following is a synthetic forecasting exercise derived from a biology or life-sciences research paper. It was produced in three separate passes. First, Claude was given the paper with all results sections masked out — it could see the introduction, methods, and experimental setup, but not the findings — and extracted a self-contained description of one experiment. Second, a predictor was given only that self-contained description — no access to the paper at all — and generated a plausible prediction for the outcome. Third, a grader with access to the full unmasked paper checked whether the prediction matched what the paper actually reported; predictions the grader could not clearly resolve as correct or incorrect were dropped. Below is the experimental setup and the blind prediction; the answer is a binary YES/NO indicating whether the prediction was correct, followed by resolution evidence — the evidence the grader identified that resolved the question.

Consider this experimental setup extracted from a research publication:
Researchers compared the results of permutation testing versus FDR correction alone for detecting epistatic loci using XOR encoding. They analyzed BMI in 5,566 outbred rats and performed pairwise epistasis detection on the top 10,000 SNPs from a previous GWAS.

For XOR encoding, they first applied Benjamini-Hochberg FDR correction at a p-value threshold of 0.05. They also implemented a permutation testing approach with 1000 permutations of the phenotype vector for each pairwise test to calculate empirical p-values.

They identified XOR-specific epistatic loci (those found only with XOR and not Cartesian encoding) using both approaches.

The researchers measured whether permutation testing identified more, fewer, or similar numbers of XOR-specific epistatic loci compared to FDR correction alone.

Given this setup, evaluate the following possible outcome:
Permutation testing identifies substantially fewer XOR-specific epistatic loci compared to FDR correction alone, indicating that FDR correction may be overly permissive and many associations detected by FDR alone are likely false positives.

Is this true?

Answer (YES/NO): NO